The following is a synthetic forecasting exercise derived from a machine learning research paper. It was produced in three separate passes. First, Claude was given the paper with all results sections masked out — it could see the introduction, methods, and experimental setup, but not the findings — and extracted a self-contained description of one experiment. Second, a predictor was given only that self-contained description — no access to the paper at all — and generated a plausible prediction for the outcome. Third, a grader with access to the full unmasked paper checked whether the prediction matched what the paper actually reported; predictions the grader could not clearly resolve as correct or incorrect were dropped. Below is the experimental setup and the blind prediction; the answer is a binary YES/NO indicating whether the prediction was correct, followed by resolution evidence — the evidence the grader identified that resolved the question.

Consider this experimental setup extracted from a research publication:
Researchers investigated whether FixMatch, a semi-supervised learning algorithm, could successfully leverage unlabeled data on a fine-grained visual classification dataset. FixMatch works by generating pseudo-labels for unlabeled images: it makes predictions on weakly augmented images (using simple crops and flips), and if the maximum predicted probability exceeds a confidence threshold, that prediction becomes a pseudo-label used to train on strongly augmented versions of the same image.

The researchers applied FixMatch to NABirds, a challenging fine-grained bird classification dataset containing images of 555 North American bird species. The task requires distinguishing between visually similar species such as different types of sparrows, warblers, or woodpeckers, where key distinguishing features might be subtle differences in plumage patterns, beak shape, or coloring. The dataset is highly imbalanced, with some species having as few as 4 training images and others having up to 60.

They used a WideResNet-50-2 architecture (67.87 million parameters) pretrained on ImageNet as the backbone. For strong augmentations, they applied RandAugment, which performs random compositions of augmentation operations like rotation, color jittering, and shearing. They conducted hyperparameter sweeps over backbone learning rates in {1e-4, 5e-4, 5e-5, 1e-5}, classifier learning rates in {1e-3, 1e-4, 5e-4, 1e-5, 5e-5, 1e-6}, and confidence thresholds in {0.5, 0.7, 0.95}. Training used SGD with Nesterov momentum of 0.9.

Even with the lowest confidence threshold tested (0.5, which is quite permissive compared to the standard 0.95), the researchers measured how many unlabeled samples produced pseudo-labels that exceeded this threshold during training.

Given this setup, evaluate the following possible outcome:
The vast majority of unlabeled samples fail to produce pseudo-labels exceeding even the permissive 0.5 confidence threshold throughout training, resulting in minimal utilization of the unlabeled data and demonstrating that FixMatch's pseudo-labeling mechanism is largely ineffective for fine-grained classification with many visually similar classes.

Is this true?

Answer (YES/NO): NO